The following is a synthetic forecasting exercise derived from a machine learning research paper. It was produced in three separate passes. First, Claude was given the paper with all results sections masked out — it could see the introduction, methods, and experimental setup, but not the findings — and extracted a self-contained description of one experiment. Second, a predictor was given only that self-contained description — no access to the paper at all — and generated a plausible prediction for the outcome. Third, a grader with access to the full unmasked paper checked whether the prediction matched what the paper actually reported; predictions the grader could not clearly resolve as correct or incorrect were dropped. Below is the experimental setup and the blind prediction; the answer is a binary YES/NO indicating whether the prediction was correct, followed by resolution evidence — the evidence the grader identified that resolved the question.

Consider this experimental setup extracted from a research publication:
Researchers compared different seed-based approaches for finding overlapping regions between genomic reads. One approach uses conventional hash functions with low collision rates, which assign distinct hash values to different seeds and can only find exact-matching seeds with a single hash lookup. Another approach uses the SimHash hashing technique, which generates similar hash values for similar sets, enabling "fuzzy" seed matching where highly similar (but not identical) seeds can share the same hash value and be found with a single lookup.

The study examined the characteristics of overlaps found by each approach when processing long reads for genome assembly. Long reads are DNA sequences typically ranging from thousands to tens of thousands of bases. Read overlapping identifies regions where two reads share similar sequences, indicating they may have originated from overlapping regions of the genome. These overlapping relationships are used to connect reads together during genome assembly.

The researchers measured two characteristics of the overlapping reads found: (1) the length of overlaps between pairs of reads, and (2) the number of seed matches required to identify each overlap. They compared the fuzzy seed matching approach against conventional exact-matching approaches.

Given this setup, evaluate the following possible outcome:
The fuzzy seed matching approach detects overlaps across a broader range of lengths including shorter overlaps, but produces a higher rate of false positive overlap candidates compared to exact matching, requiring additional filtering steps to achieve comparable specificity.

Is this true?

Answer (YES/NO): NO